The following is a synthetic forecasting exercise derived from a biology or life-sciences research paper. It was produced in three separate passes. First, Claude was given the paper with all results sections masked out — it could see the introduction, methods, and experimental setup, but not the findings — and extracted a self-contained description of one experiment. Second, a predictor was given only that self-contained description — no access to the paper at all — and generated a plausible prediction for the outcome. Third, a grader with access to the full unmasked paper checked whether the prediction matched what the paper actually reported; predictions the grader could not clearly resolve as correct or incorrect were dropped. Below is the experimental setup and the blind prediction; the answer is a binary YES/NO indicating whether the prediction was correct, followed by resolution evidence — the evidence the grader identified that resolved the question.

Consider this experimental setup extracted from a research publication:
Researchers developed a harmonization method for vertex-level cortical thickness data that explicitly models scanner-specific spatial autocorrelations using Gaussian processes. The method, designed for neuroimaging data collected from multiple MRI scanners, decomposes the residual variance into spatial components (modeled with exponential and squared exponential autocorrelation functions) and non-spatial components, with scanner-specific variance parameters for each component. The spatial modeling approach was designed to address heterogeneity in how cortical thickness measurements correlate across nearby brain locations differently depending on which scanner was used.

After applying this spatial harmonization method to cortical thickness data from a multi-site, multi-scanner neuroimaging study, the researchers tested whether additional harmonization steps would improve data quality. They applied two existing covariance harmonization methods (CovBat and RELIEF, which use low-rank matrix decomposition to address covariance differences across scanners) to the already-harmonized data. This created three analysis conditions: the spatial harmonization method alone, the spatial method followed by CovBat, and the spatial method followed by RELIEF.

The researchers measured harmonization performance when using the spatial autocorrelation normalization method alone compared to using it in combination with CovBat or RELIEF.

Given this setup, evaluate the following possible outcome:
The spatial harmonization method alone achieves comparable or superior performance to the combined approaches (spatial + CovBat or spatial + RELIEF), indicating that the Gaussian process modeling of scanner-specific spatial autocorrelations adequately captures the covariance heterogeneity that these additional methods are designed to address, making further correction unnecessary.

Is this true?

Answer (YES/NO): YES